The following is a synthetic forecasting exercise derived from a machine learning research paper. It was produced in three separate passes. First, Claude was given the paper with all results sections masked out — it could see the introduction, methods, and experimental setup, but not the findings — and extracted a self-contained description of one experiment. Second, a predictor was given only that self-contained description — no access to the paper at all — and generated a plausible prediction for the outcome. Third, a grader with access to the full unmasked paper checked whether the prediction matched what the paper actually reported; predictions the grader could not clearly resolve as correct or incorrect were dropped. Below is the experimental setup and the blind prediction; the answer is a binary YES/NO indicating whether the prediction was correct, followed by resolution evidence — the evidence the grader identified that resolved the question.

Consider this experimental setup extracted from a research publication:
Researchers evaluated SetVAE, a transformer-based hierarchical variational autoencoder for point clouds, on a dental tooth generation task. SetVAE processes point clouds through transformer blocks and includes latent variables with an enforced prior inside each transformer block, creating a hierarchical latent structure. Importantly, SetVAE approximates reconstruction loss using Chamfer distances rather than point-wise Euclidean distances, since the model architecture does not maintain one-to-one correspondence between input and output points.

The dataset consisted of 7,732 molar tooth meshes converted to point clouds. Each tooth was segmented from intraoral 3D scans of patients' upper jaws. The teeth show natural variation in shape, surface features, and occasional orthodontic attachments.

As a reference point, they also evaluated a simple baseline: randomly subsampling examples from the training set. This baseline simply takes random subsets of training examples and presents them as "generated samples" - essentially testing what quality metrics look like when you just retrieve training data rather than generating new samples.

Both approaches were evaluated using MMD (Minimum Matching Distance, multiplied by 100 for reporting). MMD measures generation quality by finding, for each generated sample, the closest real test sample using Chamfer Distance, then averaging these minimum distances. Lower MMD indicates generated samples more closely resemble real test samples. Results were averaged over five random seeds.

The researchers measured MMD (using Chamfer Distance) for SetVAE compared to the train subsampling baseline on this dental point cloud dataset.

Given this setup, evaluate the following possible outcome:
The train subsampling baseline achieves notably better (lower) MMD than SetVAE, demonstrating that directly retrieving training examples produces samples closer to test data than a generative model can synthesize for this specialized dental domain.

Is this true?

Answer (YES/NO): YES